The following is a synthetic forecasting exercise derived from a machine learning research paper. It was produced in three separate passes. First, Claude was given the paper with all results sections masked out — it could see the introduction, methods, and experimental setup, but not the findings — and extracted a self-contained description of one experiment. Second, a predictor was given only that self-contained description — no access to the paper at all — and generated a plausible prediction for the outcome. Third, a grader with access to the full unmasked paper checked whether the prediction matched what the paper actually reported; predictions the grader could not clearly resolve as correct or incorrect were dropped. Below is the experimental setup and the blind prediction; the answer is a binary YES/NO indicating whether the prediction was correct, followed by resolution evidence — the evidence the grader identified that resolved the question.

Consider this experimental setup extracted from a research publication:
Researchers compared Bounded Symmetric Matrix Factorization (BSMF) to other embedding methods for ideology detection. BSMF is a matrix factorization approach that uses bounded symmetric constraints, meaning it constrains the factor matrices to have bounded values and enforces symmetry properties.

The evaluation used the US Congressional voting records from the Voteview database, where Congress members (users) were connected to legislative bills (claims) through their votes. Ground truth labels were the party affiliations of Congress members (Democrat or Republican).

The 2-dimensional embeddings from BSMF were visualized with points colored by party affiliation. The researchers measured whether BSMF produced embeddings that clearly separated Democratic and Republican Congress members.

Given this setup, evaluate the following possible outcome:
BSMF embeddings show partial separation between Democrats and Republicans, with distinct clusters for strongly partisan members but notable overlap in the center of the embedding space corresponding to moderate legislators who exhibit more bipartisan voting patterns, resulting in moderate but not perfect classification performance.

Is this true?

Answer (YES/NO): NO